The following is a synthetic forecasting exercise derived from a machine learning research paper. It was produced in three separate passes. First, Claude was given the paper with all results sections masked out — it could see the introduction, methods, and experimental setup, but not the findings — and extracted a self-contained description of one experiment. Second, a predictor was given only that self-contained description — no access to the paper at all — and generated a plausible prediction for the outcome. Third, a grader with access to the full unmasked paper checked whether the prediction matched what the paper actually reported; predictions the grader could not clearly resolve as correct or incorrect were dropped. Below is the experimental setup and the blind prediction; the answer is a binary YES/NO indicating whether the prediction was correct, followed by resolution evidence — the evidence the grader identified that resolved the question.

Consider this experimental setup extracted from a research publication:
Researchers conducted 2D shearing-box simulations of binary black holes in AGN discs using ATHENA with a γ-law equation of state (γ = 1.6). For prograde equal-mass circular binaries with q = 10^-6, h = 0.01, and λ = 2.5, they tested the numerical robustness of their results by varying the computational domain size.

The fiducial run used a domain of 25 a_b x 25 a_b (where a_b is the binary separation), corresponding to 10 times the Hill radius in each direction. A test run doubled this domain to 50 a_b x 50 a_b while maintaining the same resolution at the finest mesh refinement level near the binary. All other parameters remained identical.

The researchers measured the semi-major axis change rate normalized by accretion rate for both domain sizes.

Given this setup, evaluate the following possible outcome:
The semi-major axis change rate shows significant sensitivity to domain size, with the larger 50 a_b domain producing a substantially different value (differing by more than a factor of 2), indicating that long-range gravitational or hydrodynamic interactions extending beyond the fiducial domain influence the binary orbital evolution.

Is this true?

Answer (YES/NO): NO